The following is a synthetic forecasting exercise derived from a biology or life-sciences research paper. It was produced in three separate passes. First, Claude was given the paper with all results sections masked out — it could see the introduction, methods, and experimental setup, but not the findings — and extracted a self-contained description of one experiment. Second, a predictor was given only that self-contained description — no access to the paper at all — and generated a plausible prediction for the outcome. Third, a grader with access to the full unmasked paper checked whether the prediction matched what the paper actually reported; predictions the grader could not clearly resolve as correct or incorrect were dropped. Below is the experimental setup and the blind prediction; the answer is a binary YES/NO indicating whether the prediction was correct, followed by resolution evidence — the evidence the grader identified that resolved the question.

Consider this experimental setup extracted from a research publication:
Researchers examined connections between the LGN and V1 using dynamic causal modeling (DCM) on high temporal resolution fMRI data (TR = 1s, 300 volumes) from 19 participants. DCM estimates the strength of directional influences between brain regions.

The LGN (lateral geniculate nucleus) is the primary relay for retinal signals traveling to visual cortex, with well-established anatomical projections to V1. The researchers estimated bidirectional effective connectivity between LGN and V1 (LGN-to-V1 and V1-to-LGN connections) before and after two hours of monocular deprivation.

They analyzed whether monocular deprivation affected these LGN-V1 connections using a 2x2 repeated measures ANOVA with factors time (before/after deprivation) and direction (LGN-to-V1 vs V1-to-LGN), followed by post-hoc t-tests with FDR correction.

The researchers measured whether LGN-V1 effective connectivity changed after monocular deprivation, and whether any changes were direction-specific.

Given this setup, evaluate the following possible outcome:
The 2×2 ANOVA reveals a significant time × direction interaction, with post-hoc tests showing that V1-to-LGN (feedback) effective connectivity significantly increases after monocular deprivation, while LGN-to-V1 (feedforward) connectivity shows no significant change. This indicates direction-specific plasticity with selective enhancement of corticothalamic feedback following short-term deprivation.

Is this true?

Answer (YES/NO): NO